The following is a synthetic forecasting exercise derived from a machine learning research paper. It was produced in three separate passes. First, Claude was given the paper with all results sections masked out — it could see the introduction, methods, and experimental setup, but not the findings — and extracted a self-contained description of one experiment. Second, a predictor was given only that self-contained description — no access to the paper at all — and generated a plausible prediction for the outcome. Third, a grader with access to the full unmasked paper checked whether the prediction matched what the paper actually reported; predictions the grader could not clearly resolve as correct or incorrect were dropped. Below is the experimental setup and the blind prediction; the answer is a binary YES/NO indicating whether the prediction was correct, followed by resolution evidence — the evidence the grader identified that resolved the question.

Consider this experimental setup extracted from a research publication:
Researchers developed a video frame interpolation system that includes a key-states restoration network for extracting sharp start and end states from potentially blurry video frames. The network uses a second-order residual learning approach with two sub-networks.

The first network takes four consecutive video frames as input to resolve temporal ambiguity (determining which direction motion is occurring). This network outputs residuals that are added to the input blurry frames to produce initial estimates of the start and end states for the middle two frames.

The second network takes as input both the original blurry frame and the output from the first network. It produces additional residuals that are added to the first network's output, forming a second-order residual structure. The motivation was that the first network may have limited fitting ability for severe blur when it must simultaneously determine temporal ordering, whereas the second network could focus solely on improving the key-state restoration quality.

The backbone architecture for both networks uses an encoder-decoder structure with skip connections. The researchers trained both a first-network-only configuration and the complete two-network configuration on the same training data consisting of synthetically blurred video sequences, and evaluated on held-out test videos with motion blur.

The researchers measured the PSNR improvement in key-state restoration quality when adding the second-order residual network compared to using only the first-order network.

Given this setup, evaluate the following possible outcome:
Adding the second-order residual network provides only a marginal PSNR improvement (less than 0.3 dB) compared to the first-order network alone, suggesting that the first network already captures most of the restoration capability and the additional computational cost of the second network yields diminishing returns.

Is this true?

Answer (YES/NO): NO